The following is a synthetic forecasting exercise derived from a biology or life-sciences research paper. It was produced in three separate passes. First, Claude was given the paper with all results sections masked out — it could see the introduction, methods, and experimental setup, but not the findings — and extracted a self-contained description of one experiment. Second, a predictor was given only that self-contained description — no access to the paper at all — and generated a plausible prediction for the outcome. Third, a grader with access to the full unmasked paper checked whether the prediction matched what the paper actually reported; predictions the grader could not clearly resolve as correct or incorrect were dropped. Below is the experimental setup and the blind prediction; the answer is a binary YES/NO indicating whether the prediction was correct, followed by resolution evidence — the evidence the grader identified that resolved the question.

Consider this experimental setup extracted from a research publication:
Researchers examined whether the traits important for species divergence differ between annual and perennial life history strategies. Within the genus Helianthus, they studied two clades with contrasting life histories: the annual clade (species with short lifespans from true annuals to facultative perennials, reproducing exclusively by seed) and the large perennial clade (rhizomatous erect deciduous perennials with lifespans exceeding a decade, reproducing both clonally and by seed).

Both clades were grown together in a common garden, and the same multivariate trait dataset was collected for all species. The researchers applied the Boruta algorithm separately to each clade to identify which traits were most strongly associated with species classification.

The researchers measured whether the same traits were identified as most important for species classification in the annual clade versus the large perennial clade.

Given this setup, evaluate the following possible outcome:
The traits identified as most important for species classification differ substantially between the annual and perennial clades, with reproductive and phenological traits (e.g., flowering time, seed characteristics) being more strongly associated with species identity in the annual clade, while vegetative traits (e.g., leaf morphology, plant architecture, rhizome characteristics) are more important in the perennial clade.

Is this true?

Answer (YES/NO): NO